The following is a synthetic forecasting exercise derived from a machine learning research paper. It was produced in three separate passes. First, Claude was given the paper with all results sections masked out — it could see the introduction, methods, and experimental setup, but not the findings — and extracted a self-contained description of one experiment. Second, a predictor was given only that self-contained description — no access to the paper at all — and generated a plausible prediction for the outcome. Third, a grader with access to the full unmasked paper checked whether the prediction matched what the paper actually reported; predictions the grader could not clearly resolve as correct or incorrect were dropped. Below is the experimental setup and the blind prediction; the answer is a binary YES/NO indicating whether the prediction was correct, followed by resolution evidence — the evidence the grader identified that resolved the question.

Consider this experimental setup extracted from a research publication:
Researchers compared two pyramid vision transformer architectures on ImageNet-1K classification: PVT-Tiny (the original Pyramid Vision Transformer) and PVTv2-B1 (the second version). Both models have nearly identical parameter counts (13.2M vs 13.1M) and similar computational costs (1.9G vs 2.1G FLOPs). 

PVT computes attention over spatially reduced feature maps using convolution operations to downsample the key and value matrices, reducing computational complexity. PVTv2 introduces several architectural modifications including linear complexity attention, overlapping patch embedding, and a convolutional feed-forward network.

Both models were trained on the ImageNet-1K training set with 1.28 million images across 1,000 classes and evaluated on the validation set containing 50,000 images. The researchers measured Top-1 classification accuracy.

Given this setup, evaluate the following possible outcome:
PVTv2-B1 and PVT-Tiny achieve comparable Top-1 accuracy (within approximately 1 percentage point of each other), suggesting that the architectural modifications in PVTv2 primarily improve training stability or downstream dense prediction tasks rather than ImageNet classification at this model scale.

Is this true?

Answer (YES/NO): NO